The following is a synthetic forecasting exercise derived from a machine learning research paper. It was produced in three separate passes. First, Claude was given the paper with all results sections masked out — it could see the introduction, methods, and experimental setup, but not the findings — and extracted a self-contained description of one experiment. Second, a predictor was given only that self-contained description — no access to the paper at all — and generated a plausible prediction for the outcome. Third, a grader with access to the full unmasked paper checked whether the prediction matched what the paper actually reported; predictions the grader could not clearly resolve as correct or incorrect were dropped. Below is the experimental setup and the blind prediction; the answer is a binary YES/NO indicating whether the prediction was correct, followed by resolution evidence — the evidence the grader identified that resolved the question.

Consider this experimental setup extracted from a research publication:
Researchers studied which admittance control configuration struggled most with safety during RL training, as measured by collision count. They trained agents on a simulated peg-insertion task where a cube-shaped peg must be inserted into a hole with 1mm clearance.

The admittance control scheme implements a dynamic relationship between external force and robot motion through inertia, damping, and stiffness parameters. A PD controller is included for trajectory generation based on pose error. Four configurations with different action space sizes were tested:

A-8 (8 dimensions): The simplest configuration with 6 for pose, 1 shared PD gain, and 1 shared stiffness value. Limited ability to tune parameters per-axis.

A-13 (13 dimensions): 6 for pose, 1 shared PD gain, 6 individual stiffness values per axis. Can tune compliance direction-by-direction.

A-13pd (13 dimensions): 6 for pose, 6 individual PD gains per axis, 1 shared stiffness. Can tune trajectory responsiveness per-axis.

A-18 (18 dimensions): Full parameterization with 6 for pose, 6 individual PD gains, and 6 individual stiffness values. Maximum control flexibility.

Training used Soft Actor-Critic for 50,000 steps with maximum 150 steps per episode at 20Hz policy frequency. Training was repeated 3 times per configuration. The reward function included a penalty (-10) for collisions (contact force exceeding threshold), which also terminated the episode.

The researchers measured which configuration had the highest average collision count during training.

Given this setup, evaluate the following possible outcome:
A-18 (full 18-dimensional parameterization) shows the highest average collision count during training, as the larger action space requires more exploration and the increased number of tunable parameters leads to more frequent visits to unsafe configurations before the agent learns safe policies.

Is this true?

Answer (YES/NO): YES